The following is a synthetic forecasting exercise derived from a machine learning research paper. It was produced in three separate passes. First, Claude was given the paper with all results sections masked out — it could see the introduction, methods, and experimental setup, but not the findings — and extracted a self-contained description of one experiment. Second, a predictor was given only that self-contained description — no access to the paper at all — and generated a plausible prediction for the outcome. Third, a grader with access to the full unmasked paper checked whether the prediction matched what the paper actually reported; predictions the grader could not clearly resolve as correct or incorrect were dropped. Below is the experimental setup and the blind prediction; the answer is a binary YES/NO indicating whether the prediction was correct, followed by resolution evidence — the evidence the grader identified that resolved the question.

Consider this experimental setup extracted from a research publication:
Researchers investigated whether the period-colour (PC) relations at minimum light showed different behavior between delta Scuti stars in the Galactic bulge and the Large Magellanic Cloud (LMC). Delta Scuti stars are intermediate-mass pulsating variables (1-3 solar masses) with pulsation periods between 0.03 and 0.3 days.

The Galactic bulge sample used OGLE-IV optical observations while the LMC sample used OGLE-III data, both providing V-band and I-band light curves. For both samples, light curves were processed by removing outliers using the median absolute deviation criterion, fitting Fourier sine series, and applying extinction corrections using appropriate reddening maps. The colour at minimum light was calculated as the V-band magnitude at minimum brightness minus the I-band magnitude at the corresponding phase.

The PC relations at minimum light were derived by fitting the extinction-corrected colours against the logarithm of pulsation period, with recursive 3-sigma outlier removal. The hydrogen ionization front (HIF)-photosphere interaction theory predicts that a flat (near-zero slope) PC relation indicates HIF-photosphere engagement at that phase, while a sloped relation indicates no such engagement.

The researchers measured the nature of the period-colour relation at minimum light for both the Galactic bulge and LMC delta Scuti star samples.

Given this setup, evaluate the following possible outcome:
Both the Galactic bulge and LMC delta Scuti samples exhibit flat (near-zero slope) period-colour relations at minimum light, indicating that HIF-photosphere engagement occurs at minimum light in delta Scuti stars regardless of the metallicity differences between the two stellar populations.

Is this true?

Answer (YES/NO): NO